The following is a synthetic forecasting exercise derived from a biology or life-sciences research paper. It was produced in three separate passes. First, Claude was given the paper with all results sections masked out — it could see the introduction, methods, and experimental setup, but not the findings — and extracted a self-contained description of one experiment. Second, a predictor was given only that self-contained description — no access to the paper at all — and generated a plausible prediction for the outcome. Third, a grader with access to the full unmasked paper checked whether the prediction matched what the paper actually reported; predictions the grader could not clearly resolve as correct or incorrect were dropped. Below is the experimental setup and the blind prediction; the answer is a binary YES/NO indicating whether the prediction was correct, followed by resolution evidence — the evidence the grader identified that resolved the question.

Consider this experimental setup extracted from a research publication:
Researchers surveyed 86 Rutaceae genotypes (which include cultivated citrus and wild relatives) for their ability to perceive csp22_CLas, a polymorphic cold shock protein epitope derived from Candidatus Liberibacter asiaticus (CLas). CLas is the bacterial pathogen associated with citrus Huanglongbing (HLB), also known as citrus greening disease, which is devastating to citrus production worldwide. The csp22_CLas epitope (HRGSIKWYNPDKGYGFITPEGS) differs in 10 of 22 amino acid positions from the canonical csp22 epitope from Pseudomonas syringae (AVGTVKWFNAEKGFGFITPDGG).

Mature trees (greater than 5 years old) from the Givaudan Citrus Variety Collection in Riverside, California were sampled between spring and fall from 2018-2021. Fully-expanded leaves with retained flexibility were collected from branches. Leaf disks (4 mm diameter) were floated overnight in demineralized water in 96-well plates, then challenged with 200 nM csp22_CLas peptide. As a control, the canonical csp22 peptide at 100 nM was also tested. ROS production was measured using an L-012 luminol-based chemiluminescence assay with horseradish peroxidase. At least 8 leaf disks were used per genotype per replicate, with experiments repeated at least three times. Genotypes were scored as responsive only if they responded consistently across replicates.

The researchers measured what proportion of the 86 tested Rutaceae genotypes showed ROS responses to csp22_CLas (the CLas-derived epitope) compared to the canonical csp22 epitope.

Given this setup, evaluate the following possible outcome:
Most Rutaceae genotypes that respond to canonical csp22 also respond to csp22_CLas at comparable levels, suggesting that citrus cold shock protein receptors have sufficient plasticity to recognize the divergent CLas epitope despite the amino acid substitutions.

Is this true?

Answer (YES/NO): NO